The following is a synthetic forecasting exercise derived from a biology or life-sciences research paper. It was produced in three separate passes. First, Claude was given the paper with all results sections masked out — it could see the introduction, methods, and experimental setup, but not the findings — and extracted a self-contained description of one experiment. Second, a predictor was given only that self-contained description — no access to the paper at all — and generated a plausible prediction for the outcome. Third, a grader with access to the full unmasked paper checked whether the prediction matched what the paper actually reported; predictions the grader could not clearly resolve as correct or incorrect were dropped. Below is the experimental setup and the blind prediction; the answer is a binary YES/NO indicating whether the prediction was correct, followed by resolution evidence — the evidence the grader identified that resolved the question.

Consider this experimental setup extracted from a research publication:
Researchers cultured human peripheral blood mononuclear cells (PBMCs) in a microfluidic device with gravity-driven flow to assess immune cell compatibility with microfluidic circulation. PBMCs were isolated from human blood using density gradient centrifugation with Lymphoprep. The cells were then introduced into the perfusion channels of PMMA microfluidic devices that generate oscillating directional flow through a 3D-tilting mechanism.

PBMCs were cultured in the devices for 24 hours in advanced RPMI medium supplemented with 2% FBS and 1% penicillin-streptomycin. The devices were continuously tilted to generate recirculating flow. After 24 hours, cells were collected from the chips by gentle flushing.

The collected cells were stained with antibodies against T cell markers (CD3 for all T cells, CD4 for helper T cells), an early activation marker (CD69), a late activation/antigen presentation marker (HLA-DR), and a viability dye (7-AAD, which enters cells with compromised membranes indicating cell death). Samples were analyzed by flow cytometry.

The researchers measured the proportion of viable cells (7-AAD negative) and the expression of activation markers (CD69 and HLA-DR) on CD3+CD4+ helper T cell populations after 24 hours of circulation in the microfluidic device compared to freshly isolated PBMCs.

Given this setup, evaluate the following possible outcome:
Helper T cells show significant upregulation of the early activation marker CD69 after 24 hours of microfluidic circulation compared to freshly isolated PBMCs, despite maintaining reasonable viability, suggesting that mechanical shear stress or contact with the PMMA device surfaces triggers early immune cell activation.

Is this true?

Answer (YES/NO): NO